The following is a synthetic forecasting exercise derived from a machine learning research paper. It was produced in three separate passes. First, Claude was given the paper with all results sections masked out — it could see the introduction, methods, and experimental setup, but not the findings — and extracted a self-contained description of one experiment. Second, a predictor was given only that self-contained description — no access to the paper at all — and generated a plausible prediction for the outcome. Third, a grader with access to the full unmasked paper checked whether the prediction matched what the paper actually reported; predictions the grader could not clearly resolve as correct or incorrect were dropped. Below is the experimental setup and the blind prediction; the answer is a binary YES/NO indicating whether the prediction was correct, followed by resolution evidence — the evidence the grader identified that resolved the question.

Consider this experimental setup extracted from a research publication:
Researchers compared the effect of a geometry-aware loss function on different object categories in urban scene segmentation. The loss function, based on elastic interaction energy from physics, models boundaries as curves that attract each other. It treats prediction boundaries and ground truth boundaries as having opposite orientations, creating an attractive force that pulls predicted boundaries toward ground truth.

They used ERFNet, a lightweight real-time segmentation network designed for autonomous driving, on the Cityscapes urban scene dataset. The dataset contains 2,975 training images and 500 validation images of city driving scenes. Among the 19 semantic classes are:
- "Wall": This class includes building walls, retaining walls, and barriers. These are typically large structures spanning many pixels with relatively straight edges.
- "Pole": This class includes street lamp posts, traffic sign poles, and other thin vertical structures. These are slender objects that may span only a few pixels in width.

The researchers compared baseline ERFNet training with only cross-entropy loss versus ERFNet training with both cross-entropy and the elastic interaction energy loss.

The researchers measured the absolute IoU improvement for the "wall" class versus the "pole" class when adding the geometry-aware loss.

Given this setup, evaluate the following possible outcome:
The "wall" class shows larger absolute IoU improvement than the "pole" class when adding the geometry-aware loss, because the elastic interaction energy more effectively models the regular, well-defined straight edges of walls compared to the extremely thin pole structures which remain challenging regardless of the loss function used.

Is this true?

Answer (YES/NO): YES